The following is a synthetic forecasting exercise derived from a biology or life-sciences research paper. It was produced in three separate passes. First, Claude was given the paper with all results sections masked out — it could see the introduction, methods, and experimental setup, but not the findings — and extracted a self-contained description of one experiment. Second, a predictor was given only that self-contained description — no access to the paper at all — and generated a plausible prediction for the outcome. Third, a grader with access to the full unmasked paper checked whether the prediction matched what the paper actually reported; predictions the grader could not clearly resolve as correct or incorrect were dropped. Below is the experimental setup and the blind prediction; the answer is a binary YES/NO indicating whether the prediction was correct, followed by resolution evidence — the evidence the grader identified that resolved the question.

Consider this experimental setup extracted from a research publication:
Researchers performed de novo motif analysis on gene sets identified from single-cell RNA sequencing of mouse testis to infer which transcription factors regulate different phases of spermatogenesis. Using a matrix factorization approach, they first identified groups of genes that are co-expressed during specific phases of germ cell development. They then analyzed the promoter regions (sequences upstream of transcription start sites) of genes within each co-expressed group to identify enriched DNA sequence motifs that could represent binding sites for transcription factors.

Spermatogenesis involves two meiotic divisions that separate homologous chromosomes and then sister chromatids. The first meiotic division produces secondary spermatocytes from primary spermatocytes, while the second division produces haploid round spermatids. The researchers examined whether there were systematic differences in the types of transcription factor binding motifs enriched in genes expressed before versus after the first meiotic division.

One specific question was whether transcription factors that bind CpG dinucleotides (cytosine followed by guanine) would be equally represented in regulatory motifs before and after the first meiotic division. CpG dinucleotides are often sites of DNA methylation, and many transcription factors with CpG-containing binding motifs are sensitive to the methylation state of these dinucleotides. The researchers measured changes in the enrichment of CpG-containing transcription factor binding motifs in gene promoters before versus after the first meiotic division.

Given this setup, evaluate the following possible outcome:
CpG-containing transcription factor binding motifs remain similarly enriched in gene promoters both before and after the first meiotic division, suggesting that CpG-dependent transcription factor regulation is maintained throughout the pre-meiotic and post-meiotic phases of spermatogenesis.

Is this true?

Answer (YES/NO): NO